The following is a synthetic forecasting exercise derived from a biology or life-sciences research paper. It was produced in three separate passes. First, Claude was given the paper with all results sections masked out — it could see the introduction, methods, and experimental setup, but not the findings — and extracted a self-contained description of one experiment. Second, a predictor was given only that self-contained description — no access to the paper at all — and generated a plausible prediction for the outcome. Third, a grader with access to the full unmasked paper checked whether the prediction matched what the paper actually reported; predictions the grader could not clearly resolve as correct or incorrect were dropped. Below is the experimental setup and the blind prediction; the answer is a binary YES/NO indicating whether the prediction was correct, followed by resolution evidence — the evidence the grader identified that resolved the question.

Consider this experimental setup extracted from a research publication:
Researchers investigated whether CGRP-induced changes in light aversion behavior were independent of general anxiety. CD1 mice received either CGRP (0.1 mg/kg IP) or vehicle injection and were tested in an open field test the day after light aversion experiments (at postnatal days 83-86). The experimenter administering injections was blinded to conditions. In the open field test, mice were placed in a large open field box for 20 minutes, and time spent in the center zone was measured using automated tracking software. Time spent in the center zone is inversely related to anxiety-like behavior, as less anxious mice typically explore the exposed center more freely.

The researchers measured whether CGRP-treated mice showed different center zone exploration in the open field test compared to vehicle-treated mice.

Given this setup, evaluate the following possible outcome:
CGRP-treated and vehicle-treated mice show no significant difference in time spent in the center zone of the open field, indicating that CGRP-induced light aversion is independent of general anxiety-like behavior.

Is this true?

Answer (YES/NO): YES